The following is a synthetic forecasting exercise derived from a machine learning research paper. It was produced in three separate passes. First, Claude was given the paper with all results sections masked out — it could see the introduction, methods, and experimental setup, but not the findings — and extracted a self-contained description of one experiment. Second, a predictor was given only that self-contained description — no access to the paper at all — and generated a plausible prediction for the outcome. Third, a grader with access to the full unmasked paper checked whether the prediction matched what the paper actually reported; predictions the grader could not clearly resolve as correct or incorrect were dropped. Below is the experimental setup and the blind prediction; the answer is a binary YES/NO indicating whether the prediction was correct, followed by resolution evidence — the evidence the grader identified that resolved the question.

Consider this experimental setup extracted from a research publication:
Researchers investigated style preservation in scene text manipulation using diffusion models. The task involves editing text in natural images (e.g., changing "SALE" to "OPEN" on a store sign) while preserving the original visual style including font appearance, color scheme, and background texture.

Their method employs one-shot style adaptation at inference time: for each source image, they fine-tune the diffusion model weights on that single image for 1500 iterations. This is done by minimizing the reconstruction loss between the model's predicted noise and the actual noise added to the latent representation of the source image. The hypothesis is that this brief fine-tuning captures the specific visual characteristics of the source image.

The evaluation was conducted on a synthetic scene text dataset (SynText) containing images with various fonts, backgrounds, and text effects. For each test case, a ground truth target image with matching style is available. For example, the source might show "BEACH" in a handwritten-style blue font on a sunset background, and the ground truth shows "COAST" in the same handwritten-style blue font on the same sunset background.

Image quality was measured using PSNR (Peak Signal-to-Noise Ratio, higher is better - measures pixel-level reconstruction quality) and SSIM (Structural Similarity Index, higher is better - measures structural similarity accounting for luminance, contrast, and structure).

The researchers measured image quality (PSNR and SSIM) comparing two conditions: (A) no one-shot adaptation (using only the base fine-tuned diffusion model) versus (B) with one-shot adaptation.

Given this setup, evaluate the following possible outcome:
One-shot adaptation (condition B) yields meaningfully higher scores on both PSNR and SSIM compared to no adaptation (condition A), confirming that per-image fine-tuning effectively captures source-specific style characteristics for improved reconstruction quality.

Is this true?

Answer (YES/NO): YES